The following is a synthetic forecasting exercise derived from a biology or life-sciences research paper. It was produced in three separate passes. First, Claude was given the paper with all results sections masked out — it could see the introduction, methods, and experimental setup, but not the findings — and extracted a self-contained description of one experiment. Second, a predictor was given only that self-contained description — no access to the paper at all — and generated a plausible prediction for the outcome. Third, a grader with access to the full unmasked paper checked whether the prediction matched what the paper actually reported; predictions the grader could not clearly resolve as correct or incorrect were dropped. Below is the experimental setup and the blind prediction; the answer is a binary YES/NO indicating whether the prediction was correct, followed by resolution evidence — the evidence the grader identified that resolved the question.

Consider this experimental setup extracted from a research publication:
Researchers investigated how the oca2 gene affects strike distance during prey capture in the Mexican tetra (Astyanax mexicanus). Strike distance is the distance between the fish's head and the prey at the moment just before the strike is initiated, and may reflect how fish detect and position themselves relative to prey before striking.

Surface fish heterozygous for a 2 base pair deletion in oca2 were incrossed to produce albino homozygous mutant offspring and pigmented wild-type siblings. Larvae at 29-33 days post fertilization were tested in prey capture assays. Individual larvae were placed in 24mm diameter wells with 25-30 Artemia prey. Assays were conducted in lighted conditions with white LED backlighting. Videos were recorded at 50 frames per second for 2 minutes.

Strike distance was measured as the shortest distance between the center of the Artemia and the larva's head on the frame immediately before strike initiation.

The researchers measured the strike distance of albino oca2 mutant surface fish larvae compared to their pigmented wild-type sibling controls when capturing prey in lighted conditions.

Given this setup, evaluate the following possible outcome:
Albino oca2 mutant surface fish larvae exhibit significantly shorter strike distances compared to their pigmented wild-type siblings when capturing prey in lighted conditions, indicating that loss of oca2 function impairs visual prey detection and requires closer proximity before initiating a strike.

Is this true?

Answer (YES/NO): NO